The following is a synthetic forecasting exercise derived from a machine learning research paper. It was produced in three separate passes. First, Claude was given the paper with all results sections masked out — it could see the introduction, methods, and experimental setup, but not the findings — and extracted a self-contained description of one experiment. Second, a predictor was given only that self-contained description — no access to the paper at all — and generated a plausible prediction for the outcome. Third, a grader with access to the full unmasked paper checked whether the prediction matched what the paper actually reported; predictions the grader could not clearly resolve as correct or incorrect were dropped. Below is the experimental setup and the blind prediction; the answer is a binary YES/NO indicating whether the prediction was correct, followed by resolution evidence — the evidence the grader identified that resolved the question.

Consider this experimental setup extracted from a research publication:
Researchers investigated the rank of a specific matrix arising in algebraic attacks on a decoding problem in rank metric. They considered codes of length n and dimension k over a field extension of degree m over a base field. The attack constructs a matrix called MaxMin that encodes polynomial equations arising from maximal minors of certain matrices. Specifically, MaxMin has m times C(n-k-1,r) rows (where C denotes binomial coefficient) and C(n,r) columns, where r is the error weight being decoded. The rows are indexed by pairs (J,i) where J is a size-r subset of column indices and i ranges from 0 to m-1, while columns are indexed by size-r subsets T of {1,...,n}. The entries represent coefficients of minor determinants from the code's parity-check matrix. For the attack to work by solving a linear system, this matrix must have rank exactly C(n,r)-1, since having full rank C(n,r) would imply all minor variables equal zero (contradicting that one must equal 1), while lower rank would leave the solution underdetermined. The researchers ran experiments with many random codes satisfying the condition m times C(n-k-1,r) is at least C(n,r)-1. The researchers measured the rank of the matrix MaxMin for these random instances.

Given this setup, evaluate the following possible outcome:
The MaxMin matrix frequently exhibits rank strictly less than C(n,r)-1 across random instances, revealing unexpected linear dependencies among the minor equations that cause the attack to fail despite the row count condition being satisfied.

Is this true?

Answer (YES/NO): NO